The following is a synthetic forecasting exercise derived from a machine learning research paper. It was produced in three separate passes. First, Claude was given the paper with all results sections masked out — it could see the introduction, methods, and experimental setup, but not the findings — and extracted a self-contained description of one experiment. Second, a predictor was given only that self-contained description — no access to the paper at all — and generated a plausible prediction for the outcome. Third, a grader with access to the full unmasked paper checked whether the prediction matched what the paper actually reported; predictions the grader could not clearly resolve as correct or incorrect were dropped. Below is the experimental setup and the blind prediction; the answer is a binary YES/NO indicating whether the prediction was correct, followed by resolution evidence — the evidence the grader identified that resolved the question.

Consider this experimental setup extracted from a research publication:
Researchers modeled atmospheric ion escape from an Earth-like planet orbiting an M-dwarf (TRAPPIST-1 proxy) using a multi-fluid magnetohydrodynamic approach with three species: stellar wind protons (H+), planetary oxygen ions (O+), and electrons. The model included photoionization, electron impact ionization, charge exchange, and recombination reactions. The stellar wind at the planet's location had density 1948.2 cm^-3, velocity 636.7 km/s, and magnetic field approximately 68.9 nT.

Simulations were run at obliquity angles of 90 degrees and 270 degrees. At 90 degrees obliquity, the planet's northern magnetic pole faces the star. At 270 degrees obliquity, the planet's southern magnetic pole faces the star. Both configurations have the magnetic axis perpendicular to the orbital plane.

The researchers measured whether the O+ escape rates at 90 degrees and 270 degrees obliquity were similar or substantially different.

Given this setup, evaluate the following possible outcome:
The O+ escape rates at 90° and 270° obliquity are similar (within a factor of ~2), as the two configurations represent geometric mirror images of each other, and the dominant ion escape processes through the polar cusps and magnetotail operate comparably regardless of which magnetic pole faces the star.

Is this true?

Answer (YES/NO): YES